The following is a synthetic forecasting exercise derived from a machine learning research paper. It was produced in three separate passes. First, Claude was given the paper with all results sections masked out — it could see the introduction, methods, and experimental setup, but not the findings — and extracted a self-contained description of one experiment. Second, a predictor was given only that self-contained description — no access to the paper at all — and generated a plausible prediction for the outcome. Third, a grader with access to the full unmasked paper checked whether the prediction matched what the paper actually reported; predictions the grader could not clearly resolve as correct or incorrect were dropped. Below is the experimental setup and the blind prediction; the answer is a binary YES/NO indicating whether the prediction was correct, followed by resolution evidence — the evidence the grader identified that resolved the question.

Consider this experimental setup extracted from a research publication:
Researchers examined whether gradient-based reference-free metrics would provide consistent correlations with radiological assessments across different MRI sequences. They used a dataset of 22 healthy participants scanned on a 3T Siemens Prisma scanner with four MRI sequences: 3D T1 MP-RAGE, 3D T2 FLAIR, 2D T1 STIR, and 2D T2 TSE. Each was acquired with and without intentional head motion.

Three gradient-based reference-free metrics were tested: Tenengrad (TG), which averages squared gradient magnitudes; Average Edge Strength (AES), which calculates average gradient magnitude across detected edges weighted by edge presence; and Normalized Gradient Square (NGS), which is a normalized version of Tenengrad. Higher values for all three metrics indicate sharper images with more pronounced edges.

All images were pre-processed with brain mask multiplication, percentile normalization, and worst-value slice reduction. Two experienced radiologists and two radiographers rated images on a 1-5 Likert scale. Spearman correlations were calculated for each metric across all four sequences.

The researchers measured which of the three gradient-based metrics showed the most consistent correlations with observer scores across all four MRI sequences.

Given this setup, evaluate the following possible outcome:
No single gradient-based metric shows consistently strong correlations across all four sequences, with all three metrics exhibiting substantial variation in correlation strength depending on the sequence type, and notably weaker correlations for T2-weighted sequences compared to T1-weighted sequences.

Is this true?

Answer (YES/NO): NO